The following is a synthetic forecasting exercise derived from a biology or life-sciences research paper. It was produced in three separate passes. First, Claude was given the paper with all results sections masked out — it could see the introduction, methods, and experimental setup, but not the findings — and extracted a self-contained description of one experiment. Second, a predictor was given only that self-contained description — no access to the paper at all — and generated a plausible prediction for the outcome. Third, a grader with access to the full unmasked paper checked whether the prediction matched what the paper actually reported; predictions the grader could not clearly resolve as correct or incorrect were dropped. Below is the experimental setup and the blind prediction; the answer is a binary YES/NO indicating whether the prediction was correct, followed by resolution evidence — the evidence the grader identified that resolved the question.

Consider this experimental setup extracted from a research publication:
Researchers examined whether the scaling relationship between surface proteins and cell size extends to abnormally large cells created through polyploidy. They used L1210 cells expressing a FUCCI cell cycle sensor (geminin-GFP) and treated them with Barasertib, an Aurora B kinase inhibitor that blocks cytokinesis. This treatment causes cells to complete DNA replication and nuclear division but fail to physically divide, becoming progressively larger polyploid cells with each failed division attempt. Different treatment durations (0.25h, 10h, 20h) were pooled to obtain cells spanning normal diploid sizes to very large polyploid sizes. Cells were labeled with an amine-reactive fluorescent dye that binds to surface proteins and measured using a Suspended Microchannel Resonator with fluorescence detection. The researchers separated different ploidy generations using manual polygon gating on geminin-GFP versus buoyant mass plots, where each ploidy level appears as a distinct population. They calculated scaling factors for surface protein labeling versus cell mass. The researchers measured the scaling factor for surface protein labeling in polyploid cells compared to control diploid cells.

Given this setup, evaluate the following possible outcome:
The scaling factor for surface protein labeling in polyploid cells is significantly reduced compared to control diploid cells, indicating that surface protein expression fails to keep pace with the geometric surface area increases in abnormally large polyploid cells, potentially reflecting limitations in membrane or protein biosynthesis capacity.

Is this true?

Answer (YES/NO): NO